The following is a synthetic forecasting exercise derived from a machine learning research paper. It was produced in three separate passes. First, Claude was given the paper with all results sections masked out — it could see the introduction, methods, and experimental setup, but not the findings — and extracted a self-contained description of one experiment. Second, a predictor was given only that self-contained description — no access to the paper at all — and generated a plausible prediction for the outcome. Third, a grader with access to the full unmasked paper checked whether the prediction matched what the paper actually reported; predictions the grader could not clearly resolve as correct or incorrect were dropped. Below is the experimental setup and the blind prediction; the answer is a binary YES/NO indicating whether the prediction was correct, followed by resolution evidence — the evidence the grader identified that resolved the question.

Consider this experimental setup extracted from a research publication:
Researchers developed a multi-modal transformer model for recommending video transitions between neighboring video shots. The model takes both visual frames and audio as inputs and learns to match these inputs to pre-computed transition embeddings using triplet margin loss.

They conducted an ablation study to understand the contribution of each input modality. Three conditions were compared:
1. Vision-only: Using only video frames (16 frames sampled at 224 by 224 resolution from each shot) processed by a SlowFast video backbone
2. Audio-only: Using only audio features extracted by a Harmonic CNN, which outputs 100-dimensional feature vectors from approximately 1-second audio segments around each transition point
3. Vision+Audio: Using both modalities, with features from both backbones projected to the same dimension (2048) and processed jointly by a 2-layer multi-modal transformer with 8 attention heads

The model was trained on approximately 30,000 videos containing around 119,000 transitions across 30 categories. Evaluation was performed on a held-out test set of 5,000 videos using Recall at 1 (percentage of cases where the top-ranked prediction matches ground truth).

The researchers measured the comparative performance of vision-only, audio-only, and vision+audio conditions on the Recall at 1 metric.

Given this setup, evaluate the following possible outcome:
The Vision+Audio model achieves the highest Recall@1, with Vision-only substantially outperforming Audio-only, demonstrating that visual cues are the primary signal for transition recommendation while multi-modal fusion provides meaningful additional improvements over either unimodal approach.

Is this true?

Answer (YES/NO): YES